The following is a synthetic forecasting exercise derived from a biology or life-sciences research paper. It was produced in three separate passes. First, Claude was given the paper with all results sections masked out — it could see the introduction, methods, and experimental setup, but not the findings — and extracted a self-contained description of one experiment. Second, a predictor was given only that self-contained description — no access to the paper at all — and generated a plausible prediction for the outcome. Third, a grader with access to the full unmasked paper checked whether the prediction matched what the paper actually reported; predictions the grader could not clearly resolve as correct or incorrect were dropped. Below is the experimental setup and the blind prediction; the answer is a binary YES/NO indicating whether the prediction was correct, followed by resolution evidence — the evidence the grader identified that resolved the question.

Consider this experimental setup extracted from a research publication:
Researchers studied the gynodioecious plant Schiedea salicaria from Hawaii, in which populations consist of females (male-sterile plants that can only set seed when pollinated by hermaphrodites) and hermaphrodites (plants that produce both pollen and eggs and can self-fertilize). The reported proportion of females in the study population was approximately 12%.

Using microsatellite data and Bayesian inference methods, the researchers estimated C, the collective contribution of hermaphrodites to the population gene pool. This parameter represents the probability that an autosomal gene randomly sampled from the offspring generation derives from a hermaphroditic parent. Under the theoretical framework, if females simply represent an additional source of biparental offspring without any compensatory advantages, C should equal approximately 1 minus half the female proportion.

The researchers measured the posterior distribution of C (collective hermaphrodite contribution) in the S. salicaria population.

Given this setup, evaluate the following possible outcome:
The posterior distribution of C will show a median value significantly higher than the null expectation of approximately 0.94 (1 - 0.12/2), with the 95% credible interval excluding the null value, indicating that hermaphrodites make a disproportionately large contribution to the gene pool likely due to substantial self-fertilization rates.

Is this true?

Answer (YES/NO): NO